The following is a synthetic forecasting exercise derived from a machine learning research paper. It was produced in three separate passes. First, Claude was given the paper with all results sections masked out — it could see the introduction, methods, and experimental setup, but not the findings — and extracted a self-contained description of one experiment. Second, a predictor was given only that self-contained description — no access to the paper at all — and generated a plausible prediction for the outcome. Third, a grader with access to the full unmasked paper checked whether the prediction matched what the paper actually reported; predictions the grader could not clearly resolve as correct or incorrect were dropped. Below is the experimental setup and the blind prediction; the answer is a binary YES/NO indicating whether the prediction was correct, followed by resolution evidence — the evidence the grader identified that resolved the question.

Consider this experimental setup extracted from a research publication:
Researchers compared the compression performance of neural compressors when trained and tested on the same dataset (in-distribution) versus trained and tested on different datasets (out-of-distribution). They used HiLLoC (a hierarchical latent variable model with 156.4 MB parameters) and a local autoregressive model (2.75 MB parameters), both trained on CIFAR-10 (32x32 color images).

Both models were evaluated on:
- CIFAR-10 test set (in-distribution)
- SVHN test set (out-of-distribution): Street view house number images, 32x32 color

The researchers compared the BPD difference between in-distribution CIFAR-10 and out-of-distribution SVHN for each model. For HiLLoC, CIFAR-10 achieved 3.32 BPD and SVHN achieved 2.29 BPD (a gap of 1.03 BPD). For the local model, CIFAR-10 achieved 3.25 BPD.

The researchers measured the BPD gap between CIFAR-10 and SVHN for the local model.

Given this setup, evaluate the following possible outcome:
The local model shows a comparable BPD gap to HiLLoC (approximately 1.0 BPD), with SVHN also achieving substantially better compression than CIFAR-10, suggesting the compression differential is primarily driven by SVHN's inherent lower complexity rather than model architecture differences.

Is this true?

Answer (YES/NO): YES